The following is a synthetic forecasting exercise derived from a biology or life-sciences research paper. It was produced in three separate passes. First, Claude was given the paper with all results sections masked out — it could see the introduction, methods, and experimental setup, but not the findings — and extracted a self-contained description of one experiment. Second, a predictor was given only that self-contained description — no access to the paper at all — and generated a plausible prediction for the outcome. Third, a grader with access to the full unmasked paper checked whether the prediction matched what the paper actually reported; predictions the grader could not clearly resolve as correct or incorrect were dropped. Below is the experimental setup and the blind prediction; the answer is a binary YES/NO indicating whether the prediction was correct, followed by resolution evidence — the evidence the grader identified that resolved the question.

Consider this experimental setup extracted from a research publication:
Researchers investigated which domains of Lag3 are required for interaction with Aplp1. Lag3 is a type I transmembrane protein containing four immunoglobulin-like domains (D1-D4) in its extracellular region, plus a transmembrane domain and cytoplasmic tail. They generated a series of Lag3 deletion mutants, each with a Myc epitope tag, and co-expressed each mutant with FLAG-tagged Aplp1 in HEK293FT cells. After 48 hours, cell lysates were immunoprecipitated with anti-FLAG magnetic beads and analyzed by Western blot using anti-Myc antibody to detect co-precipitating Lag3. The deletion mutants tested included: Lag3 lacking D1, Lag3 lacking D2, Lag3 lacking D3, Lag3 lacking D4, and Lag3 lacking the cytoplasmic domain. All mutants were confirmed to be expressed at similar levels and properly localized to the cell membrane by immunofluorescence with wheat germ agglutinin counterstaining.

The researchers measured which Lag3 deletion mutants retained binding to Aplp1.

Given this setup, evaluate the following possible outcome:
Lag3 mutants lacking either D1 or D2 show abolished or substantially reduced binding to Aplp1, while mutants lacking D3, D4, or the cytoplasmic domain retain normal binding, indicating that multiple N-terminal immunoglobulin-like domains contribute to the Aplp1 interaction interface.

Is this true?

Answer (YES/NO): NO